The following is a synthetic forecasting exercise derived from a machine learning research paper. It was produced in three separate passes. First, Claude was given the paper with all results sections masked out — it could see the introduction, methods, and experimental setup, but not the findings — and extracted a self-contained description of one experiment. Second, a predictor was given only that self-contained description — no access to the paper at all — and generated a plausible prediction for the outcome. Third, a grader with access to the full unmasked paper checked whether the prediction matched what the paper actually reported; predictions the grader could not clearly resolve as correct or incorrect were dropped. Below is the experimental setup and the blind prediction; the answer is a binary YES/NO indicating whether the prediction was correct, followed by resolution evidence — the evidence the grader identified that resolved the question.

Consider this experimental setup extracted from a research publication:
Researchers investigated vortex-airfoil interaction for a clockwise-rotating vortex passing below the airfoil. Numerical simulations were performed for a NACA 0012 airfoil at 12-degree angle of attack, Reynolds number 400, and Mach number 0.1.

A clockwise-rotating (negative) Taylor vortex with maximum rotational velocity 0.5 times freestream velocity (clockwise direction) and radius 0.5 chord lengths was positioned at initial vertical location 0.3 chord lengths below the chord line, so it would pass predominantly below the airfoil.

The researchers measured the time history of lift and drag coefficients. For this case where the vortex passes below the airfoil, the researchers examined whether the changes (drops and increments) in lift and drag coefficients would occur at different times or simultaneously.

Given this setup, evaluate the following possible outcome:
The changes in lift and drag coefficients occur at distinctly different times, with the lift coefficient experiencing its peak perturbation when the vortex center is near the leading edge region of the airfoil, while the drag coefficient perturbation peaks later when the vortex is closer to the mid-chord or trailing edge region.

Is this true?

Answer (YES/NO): NO